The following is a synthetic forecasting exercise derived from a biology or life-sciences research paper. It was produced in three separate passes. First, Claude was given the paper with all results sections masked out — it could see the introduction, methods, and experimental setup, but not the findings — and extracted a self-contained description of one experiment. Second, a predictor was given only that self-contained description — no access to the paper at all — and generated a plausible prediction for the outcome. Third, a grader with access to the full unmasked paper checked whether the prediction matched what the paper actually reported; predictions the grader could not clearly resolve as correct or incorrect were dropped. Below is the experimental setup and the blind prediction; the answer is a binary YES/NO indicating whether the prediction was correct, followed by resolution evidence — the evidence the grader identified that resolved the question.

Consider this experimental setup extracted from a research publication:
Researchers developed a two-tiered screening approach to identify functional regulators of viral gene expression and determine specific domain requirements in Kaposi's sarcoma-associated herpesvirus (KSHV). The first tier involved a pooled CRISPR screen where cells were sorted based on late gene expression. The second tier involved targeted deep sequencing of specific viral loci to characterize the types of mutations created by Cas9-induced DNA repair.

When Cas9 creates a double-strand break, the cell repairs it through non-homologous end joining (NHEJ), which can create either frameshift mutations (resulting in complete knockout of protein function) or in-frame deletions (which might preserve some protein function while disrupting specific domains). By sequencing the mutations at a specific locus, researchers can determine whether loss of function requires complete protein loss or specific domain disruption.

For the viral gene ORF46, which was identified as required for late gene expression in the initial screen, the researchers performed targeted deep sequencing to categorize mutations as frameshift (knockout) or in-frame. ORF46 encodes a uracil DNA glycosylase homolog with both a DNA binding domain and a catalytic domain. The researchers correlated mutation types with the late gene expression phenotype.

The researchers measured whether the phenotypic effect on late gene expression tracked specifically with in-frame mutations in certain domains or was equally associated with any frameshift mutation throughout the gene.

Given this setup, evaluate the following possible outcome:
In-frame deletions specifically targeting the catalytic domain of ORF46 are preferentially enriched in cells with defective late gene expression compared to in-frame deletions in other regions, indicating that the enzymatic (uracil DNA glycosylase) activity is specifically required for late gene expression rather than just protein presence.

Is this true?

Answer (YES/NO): NO